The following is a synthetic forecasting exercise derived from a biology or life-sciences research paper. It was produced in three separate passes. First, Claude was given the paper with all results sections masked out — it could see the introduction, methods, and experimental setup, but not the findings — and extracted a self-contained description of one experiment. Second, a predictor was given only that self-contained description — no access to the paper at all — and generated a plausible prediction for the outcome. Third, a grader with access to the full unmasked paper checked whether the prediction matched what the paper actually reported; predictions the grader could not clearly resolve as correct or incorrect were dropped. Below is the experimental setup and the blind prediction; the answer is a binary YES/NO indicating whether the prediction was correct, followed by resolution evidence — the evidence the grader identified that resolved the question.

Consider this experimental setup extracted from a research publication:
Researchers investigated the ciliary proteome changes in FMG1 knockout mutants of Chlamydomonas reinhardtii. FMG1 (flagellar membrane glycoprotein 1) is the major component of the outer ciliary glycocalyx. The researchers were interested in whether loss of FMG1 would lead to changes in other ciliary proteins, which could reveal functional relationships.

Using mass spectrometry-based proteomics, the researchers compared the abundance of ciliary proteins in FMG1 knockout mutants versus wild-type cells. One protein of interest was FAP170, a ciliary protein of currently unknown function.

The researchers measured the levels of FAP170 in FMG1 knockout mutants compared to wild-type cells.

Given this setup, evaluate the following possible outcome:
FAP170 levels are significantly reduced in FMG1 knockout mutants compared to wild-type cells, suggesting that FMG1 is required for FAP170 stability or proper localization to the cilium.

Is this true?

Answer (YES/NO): NO